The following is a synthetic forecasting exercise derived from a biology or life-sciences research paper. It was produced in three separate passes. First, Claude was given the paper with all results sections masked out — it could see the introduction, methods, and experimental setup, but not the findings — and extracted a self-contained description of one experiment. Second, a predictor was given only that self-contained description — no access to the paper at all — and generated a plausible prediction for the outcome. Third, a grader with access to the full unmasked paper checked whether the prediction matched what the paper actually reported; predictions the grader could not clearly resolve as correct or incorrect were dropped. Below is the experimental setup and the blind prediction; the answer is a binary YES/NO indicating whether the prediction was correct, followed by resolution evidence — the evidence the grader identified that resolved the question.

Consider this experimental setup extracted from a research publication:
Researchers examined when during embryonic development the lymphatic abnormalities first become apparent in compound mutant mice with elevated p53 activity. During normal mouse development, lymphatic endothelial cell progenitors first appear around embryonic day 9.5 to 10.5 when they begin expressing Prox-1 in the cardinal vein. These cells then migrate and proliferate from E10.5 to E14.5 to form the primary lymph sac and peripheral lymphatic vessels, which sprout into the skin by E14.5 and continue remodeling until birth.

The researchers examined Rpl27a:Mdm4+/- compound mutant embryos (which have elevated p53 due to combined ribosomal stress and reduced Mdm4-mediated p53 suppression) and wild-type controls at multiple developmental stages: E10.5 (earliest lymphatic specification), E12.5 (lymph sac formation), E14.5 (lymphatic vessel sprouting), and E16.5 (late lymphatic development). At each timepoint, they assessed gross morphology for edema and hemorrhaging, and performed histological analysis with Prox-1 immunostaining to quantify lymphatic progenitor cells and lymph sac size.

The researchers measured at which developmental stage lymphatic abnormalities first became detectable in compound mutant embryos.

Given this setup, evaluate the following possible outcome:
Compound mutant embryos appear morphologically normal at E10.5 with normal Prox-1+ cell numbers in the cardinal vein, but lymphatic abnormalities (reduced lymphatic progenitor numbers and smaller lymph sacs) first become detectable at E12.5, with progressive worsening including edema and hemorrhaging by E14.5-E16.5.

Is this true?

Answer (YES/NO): NO